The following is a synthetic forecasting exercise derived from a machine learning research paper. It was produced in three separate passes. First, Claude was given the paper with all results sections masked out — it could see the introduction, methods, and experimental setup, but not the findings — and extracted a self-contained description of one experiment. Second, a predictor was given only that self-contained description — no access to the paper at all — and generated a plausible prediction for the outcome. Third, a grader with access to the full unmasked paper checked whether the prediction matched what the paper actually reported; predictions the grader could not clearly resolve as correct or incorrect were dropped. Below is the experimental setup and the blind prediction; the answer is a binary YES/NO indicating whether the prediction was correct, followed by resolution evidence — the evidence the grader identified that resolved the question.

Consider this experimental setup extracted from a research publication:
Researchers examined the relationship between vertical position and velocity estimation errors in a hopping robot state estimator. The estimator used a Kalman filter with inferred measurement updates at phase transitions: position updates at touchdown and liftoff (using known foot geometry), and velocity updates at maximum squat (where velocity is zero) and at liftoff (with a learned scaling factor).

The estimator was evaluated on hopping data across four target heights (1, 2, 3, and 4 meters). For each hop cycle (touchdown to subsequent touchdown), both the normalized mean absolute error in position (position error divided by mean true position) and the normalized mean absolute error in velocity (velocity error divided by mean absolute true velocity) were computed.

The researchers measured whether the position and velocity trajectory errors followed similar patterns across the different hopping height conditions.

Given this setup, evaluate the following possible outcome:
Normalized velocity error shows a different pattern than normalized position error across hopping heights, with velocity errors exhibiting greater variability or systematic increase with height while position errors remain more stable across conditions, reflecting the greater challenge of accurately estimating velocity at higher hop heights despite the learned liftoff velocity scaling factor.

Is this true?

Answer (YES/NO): NO